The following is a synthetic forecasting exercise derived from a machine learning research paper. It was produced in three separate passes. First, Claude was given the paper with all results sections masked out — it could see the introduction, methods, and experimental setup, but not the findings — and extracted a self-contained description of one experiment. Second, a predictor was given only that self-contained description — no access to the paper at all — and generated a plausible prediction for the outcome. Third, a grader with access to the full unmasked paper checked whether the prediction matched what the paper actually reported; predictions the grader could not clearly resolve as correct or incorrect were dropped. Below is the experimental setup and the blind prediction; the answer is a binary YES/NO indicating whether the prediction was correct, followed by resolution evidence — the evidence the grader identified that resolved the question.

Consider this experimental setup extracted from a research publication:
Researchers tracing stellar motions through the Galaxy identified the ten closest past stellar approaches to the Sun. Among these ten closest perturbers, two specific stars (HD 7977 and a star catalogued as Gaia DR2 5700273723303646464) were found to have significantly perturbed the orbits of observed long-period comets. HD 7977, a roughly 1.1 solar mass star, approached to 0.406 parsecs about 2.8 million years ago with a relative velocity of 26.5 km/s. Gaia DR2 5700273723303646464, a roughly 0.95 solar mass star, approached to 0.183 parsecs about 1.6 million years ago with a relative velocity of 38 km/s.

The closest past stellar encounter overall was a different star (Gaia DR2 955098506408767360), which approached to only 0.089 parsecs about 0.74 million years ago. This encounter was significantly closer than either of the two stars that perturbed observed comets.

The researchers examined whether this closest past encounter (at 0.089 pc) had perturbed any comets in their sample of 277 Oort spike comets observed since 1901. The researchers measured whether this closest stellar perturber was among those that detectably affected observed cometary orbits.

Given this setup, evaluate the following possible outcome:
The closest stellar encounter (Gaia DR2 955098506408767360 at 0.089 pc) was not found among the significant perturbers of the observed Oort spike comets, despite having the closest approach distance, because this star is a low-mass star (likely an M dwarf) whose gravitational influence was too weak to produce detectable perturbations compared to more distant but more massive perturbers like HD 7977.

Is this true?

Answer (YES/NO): NO